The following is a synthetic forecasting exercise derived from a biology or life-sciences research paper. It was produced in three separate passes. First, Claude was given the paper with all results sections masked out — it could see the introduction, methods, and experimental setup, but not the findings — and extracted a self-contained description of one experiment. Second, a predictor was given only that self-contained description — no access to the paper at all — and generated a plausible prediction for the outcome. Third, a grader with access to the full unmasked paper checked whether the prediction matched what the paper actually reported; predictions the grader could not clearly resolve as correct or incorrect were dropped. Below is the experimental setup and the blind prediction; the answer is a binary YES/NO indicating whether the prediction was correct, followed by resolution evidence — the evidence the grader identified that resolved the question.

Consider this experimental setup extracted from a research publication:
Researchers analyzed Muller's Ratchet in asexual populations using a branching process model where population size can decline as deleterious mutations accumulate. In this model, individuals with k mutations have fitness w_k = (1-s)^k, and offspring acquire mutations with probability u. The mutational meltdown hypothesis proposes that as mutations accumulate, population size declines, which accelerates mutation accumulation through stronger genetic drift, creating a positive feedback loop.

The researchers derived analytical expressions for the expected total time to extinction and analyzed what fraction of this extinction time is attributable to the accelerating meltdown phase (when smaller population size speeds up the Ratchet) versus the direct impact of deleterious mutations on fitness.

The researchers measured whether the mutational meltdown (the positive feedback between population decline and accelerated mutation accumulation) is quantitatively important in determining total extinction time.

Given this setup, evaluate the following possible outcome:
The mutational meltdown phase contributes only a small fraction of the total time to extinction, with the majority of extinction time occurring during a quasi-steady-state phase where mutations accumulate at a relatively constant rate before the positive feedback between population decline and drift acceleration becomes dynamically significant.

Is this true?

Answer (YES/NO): NO